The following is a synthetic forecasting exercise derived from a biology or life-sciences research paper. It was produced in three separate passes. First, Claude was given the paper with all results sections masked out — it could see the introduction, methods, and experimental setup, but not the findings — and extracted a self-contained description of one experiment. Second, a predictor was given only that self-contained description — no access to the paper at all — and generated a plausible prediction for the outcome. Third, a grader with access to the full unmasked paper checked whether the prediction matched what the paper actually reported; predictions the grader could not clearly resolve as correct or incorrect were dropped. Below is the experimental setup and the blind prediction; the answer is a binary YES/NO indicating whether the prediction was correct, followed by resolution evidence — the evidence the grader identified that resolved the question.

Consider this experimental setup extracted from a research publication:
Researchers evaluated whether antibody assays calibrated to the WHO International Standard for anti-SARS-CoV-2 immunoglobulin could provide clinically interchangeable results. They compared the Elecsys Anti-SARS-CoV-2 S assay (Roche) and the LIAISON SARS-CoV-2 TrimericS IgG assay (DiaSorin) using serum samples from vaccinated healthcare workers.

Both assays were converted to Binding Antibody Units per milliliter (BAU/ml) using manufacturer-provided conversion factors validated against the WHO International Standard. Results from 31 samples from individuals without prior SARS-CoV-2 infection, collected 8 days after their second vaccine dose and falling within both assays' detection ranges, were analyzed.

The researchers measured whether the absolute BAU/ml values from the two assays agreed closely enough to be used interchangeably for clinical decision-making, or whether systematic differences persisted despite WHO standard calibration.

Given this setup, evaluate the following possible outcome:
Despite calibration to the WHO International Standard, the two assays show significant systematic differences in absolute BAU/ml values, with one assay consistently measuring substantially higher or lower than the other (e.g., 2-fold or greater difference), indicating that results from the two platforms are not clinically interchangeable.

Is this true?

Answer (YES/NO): YES